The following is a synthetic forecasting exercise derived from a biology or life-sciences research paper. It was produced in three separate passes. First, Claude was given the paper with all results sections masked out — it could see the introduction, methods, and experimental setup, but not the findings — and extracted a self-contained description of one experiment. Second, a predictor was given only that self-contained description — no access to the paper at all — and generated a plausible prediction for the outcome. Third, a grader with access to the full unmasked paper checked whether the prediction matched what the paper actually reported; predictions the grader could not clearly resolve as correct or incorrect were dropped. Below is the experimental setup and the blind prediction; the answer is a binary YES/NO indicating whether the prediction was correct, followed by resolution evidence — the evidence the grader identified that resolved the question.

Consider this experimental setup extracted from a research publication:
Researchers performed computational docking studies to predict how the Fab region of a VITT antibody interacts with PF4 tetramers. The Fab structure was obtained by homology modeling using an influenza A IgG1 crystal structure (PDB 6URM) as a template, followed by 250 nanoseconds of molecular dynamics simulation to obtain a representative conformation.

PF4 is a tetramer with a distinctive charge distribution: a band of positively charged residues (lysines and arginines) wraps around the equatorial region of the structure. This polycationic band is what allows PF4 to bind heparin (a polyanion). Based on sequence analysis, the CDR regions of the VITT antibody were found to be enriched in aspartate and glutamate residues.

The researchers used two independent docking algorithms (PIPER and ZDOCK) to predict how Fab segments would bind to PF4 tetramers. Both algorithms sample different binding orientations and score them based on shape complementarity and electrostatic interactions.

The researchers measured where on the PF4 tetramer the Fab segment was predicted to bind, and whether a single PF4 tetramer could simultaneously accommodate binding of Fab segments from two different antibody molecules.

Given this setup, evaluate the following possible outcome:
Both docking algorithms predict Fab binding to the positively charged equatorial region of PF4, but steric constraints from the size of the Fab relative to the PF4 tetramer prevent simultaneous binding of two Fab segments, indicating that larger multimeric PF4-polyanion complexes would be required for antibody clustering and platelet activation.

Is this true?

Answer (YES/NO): NO